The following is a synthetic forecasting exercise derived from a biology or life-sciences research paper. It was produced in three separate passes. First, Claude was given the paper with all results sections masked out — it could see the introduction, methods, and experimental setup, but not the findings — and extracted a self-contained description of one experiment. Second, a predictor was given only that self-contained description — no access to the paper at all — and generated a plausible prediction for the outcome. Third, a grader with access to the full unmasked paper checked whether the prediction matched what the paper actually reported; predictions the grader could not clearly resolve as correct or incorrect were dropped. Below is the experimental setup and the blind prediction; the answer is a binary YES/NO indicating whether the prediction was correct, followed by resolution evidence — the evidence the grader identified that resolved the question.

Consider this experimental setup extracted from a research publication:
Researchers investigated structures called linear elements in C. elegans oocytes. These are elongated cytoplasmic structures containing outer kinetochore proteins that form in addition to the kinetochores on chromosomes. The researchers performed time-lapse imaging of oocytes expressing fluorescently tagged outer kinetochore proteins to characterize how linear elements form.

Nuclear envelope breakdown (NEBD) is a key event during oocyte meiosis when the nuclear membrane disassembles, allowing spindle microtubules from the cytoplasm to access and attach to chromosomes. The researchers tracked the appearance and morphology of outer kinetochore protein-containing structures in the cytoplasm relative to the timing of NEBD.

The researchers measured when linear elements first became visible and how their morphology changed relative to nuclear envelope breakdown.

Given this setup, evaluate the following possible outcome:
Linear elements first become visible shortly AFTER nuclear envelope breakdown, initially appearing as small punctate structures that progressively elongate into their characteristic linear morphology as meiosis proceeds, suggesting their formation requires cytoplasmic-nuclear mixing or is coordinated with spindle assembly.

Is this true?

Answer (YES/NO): NO